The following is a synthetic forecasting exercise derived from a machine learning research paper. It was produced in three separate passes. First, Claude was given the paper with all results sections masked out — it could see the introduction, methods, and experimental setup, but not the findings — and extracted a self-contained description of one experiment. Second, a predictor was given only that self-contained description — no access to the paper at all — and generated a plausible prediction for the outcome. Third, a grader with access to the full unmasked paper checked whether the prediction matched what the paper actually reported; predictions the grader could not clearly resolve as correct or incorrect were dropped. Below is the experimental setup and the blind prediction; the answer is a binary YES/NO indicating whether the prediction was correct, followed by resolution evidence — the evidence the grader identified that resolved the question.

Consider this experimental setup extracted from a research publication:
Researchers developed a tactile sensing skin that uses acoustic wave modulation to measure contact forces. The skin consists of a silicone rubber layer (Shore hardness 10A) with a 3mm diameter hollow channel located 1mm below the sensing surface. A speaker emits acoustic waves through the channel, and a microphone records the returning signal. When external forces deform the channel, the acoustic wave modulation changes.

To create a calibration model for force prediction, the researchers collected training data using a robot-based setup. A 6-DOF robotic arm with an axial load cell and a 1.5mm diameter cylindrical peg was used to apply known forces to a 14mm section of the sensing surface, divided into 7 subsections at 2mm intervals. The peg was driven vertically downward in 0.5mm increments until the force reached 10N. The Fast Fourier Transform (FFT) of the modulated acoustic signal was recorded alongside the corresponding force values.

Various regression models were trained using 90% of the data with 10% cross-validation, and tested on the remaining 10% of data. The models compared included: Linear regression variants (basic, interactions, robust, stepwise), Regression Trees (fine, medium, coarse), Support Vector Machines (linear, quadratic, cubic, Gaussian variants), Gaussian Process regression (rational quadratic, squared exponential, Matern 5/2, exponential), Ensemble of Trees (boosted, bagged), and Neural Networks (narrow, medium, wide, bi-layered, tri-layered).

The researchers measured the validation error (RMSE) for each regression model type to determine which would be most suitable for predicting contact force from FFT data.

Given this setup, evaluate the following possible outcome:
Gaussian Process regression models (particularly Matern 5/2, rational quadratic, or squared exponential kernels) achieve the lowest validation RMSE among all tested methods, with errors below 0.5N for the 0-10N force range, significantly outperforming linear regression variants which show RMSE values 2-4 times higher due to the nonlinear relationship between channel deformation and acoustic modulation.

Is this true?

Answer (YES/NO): NO